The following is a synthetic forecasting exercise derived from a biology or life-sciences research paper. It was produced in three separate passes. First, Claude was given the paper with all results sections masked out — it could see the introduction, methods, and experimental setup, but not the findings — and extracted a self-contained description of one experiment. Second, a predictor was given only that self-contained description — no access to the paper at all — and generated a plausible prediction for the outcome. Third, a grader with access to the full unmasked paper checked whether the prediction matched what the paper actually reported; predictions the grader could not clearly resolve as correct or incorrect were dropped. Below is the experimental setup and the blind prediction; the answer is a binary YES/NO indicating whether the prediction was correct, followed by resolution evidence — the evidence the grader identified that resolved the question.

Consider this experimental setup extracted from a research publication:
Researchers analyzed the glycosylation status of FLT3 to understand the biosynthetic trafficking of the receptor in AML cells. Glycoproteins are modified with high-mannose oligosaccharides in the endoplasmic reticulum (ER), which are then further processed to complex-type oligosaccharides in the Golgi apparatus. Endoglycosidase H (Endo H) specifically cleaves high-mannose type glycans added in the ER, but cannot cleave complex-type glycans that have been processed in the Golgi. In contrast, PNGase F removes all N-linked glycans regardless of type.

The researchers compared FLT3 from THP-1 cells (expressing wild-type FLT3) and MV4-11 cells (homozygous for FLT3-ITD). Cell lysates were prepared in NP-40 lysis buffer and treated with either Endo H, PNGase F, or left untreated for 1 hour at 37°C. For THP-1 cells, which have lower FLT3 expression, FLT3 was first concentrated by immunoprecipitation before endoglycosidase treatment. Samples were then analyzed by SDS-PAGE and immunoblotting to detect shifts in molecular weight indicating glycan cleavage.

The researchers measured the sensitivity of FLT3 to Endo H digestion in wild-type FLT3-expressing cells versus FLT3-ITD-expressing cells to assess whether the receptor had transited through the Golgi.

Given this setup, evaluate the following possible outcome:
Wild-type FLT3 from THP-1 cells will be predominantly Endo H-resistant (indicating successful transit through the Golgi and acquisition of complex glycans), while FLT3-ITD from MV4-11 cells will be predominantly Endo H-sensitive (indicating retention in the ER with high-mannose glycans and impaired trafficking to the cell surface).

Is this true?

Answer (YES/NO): NO